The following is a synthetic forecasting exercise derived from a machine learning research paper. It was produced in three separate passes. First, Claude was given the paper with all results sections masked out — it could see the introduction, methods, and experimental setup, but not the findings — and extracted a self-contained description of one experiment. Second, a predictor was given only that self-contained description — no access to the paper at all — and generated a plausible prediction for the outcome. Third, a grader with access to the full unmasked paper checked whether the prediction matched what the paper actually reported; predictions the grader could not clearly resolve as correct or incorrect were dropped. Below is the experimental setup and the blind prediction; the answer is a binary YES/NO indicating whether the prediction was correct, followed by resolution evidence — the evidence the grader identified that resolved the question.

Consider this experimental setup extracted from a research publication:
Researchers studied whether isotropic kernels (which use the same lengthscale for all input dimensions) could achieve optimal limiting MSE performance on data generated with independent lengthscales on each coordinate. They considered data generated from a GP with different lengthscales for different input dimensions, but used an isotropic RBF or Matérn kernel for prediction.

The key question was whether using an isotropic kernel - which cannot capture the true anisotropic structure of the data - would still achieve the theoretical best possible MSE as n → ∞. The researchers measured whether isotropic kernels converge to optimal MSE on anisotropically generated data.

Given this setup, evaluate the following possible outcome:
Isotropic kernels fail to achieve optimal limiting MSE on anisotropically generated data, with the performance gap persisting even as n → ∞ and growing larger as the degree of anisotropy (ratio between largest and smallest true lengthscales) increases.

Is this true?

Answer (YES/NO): NO